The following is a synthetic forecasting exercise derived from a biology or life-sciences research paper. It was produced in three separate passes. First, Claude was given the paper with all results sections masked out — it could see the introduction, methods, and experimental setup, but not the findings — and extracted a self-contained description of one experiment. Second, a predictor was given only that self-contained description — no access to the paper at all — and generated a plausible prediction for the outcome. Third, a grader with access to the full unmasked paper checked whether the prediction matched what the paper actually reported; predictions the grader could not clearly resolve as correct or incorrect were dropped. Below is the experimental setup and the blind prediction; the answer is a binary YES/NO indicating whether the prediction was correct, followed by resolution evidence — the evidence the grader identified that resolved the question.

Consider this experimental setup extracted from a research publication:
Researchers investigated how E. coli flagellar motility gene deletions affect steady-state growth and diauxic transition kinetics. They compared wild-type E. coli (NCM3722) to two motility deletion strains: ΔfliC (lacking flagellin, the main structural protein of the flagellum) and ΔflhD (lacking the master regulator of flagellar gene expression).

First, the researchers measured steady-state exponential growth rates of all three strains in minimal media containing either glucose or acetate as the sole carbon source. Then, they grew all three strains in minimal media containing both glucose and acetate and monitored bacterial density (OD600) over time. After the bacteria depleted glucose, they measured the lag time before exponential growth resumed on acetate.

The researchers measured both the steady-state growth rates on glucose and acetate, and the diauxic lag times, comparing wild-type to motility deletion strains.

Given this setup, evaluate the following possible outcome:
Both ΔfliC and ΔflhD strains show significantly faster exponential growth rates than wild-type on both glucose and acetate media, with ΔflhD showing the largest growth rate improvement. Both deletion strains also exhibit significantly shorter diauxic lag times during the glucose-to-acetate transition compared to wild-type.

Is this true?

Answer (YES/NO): NO